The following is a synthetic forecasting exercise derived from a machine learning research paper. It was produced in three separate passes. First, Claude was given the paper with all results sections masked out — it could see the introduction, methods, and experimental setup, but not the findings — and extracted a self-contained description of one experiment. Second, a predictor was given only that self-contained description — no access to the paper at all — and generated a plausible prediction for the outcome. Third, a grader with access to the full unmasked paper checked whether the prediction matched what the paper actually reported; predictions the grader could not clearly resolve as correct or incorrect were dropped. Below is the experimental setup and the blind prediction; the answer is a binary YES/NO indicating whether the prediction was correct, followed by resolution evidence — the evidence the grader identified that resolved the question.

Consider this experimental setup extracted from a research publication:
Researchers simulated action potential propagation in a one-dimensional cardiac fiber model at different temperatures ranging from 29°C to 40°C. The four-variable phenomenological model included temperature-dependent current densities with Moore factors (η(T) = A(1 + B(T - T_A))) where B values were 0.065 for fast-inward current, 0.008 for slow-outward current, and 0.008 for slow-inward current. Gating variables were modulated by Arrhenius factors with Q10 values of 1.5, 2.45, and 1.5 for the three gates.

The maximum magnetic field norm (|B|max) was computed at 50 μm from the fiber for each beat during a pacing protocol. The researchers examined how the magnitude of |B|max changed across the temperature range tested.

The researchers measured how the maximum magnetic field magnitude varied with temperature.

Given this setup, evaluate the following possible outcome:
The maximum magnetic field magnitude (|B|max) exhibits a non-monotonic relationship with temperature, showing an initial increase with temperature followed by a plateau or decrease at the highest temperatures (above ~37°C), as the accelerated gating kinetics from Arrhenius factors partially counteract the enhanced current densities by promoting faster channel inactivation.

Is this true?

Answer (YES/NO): NO